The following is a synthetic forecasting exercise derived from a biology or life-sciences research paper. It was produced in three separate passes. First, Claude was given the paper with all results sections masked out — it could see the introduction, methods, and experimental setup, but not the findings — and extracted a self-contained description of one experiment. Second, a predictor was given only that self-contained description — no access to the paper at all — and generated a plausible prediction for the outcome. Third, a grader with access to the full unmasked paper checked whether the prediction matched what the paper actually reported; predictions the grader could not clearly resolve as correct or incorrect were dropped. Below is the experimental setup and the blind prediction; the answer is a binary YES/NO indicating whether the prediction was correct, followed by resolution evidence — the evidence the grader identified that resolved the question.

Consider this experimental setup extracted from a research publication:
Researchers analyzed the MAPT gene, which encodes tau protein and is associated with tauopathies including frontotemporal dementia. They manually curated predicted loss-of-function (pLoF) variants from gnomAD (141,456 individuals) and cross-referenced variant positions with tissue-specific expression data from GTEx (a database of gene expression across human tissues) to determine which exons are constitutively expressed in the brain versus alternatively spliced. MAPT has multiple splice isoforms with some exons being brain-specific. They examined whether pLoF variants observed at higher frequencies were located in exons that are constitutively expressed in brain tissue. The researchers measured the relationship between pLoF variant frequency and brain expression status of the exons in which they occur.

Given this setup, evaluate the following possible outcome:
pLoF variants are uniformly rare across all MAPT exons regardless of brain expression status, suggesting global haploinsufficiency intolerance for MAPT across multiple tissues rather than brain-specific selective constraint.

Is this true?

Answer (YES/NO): NO